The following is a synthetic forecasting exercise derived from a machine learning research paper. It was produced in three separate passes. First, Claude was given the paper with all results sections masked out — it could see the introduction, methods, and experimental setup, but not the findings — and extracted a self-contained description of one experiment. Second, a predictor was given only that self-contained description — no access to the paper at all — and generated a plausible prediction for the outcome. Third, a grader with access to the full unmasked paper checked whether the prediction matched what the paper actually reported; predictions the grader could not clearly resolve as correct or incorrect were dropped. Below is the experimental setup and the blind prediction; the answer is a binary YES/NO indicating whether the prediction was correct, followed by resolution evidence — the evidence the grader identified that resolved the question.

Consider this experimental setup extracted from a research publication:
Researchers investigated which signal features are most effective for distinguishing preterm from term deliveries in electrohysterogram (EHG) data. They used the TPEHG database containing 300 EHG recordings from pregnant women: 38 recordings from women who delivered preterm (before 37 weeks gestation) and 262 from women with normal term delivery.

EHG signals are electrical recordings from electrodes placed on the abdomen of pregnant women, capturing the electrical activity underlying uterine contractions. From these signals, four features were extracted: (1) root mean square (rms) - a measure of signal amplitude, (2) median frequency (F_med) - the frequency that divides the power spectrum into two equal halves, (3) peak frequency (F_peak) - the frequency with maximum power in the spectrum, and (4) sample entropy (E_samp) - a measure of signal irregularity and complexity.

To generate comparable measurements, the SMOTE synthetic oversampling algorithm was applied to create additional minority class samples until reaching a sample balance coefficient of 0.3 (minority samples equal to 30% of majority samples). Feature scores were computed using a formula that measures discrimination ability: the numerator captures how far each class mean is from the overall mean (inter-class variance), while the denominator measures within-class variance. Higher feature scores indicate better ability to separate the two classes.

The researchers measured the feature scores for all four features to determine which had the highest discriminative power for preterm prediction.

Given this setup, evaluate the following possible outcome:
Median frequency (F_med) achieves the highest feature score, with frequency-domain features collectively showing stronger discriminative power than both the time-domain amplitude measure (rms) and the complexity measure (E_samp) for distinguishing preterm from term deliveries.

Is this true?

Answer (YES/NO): NO